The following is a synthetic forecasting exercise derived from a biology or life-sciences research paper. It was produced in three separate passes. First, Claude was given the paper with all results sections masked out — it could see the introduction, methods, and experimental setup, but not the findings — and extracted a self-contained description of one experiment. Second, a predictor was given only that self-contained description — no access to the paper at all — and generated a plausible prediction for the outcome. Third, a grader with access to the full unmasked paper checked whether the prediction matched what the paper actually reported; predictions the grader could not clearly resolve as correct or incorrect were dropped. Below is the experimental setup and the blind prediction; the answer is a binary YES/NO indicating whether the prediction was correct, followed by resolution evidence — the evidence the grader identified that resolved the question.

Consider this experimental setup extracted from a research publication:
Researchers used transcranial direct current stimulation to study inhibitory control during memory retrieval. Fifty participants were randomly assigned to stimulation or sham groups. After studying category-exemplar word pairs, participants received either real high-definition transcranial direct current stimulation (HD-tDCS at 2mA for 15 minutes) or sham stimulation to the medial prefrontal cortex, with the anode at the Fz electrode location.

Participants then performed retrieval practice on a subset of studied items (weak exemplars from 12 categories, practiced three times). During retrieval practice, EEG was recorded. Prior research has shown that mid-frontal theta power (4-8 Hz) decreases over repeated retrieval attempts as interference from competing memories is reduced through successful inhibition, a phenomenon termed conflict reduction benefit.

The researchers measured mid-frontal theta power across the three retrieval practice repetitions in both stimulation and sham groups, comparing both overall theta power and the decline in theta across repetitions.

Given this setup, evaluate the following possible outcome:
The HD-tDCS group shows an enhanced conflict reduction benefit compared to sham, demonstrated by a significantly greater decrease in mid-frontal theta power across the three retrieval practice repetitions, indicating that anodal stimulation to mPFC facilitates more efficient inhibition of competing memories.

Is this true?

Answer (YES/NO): NO